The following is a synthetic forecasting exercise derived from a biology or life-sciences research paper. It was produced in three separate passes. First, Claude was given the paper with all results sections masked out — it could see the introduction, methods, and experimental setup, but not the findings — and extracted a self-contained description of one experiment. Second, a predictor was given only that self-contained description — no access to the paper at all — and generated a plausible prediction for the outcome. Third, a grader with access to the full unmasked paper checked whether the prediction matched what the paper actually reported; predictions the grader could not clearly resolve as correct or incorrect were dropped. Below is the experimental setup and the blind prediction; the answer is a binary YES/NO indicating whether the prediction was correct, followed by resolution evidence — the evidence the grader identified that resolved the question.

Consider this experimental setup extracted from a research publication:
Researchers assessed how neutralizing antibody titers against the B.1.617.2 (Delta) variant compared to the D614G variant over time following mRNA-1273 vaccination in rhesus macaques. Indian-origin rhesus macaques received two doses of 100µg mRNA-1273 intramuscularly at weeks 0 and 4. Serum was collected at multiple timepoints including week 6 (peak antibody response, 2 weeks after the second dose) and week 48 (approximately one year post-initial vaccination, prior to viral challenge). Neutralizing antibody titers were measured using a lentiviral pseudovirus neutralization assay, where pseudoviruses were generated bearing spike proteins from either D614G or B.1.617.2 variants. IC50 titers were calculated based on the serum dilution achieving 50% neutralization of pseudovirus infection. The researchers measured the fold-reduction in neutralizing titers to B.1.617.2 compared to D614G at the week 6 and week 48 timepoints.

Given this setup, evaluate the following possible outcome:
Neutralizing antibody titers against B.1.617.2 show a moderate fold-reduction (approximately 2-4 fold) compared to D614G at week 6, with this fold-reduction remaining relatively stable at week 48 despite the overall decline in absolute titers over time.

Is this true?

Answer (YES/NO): NO